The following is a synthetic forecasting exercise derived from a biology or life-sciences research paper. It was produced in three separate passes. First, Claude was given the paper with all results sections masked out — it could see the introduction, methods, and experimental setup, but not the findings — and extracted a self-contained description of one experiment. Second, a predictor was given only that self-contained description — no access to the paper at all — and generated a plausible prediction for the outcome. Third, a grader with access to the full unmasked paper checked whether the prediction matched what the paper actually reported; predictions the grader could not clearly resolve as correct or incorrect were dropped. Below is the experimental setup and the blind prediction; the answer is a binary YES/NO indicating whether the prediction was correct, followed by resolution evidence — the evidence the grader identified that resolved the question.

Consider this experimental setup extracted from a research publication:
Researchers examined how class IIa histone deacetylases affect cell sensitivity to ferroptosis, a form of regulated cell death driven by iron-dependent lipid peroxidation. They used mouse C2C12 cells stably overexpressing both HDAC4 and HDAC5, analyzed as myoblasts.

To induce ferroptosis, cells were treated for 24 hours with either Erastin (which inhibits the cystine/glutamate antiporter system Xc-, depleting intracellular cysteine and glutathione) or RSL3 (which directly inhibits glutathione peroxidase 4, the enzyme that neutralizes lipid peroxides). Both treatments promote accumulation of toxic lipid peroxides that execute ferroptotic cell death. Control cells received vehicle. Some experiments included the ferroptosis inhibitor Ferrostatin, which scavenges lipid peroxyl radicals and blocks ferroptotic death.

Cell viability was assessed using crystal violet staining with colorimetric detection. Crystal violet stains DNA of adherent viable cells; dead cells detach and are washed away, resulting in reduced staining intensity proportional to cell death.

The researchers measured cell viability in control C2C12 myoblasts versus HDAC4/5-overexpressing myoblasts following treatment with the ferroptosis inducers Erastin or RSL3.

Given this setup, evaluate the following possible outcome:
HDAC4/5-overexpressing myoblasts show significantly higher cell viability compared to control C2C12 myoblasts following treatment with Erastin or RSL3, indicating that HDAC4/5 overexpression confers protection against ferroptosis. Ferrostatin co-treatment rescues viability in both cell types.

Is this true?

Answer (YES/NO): YES